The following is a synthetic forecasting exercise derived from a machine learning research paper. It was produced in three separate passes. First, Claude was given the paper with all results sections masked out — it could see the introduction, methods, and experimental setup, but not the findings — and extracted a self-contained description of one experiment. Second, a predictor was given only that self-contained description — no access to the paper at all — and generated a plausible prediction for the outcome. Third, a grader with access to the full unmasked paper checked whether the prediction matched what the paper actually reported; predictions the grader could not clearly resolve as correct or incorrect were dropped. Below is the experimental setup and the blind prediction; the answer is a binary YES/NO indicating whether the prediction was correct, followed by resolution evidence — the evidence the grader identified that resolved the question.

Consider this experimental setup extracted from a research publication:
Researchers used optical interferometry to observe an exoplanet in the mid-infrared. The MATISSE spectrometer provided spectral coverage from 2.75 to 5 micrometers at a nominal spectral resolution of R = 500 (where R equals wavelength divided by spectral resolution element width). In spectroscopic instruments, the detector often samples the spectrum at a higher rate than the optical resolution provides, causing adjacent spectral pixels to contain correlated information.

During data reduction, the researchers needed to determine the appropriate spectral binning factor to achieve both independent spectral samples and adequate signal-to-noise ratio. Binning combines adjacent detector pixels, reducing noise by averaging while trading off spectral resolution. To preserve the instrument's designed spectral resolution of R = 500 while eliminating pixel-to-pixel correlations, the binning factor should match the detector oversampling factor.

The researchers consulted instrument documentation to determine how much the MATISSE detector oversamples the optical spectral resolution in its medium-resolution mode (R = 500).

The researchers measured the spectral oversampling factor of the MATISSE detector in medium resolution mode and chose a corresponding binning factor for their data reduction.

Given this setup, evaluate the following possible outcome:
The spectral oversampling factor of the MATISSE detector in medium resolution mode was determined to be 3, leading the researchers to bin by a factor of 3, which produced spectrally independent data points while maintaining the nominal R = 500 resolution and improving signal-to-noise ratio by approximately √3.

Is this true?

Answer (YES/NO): NO